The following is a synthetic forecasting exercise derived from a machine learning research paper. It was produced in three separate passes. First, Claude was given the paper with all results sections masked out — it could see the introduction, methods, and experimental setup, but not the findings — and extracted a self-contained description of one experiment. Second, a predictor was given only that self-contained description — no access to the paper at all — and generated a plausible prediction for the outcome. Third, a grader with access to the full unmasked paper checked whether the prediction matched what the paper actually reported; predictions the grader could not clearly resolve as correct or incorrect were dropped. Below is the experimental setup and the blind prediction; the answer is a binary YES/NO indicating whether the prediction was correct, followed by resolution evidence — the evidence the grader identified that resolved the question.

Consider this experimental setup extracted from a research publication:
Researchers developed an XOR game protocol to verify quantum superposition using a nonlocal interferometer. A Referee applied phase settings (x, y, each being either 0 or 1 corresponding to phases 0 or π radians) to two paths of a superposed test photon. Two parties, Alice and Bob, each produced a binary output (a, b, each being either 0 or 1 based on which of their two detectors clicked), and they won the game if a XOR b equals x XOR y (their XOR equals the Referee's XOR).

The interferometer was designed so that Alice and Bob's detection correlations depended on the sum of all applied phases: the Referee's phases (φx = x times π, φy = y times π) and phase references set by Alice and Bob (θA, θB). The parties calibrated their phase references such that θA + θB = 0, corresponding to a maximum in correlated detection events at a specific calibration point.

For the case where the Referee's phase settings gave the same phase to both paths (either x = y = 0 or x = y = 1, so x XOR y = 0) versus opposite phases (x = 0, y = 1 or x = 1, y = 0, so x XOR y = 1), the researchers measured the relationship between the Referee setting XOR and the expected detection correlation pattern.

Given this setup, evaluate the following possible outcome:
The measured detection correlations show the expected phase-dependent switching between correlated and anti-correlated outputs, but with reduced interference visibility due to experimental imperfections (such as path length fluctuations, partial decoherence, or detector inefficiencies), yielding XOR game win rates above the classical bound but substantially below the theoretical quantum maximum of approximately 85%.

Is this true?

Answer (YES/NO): NO